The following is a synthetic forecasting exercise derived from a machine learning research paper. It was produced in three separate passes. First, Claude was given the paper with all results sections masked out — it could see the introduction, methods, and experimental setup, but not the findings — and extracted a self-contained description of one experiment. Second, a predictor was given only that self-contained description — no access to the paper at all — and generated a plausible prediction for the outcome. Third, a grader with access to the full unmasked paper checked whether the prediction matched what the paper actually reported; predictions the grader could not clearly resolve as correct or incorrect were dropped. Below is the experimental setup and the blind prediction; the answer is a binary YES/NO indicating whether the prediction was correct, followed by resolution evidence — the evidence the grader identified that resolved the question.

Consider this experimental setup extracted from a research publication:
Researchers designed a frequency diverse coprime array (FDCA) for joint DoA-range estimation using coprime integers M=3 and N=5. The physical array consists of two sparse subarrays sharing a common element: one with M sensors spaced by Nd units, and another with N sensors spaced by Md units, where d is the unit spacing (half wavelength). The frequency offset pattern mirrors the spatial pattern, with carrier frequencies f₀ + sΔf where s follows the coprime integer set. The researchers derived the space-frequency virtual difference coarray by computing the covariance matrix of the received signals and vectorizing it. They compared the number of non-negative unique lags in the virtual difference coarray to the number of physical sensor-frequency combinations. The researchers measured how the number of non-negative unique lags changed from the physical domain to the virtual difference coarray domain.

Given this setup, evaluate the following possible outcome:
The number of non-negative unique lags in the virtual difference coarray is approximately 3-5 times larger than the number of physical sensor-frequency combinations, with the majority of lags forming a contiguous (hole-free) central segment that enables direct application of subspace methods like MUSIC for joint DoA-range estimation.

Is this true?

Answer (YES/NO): NO